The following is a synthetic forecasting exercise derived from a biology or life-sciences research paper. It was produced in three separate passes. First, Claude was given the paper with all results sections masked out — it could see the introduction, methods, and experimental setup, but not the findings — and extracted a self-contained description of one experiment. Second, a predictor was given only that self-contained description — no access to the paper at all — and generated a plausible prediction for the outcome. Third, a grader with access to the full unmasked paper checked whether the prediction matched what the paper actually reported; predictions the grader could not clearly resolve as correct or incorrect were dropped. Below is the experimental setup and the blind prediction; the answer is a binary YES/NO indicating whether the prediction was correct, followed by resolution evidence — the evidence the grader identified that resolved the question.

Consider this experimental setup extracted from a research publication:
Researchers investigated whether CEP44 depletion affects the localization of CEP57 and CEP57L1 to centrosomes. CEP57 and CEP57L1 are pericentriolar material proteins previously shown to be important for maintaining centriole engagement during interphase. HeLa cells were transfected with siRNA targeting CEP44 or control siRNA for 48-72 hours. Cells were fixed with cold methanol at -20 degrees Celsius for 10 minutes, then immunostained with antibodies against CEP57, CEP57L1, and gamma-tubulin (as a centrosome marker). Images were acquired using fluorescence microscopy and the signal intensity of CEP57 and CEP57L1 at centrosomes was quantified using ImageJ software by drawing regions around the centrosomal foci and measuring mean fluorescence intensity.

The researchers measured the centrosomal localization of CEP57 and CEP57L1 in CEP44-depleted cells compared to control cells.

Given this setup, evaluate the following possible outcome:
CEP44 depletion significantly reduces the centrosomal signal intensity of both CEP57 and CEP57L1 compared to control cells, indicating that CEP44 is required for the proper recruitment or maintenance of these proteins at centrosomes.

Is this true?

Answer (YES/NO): YES